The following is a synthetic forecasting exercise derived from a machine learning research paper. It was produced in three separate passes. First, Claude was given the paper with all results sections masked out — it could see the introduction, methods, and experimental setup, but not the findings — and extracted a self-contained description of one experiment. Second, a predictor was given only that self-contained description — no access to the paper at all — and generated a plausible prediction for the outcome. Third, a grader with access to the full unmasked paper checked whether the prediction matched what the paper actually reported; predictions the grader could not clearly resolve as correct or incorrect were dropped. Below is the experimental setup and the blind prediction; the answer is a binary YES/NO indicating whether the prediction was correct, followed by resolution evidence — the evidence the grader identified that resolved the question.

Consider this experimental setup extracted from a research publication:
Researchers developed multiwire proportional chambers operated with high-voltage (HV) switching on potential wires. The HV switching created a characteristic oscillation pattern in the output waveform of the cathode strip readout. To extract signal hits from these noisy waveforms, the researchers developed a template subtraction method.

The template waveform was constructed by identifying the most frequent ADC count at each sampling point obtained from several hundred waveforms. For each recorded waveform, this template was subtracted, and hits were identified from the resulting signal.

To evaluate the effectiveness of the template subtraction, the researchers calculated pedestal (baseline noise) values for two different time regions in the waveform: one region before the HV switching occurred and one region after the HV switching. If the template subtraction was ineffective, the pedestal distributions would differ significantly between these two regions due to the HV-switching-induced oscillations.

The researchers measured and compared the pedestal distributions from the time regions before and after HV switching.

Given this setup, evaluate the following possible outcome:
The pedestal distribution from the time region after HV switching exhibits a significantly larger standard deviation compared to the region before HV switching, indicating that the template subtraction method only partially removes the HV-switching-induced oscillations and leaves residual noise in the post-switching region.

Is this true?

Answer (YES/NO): NO